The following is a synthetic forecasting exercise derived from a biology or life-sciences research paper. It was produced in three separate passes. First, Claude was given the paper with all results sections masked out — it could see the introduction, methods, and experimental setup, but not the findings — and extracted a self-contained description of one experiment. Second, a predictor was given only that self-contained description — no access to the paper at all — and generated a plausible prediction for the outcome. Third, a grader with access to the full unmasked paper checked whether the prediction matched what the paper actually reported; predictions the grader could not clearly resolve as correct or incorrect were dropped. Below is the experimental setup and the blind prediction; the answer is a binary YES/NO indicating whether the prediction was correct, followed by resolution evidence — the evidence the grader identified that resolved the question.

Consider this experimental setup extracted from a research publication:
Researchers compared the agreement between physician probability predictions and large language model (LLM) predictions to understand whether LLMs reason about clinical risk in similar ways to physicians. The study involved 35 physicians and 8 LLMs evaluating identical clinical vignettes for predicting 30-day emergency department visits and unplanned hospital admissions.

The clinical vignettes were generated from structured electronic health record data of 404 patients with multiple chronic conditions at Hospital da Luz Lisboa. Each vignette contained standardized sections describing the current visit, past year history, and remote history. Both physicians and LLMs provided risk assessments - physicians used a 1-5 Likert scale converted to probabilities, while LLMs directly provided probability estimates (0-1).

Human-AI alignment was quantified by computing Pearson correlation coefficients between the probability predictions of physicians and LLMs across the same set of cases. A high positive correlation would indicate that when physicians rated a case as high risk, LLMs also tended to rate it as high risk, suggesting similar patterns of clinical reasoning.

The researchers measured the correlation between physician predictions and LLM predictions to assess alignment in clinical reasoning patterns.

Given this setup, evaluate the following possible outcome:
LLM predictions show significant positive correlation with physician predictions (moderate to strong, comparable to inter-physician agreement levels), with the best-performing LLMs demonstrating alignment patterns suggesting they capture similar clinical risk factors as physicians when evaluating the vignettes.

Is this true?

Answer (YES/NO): YES